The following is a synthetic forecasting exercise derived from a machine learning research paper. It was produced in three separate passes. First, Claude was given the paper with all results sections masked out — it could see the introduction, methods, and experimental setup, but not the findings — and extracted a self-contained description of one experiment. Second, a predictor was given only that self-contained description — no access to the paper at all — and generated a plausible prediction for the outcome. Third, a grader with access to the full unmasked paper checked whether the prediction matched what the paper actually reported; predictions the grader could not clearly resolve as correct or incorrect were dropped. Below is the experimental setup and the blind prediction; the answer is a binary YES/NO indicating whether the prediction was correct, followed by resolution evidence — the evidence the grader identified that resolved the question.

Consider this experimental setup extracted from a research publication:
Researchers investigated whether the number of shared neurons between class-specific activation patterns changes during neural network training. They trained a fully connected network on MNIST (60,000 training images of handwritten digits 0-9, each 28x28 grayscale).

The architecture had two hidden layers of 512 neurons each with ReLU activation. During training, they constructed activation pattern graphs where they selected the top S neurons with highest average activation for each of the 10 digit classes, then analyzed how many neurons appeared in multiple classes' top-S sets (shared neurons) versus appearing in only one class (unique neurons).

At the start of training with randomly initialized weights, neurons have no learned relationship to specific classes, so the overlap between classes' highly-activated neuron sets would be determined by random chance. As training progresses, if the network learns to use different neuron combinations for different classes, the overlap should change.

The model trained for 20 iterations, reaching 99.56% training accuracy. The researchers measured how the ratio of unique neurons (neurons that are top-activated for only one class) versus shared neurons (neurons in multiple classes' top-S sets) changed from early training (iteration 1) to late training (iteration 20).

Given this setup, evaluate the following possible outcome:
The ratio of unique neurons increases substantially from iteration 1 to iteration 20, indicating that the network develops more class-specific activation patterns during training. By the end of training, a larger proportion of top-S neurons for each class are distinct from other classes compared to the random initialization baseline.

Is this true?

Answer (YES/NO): YES